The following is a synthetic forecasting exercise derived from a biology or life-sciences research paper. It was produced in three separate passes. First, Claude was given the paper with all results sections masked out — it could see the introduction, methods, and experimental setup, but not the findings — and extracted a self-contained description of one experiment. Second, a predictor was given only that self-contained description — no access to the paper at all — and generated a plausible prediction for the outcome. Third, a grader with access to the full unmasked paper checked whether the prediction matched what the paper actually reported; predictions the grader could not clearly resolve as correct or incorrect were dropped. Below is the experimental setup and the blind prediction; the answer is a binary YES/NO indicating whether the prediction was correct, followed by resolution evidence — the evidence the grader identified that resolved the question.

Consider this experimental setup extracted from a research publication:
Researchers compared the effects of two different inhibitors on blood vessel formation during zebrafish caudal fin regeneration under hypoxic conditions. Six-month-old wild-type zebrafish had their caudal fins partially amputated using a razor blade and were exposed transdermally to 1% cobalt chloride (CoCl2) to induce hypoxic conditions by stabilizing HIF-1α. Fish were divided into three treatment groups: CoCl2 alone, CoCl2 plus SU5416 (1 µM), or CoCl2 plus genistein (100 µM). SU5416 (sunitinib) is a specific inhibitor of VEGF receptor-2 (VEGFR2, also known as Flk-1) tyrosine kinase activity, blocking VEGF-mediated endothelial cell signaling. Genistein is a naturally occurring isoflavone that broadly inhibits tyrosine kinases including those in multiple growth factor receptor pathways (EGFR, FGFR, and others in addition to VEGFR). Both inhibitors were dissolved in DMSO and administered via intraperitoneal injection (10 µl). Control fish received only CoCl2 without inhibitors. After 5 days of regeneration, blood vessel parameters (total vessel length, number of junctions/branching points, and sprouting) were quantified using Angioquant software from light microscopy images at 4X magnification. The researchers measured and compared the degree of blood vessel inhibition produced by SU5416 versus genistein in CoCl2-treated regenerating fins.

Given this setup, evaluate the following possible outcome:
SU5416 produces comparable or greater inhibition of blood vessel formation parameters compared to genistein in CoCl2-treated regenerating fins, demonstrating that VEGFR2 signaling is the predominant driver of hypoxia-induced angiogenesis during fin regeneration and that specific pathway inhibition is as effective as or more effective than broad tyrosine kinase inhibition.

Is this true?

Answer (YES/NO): YES